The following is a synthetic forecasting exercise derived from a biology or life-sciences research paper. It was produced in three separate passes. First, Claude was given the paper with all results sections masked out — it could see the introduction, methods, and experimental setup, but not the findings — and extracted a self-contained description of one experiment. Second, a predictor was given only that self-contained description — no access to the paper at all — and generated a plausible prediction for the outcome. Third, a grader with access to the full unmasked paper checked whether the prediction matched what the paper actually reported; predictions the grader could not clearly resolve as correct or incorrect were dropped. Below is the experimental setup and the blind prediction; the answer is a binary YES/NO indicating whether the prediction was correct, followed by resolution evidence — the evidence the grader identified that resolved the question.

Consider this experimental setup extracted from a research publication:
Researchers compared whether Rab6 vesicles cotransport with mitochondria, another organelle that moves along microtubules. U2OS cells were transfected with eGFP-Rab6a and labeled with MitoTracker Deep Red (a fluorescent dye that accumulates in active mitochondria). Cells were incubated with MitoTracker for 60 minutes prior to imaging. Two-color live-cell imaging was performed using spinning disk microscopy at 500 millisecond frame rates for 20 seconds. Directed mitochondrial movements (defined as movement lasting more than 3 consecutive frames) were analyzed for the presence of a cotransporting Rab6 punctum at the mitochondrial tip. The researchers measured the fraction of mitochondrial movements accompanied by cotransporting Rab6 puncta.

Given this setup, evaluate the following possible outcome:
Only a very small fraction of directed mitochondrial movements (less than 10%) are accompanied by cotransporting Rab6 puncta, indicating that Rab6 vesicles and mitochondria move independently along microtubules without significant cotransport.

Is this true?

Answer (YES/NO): YES